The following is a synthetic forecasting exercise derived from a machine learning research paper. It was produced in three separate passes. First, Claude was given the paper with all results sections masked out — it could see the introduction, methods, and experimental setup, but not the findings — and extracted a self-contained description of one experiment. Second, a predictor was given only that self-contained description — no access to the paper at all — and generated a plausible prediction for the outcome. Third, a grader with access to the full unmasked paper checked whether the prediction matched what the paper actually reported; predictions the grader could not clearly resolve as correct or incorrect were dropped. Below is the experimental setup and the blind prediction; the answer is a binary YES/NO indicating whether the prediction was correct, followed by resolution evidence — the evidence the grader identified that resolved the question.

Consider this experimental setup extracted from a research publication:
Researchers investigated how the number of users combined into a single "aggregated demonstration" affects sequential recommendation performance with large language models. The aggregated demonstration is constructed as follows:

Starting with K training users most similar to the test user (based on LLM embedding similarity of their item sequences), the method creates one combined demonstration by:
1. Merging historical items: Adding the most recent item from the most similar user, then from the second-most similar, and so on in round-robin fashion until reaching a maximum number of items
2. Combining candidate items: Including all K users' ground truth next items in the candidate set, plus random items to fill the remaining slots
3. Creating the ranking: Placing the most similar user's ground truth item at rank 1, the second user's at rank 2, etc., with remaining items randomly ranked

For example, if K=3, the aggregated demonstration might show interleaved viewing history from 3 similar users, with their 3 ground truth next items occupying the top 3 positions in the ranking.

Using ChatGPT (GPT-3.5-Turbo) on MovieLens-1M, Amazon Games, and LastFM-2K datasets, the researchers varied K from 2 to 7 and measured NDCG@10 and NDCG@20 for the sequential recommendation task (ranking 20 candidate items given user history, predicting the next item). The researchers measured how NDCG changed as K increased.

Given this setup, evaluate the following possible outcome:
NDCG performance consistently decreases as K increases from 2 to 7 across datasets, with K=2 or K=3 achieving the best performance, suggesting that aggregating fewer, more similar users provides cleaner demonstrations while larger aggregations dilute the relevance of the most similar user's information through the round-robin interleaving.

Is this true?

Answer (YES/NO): NO